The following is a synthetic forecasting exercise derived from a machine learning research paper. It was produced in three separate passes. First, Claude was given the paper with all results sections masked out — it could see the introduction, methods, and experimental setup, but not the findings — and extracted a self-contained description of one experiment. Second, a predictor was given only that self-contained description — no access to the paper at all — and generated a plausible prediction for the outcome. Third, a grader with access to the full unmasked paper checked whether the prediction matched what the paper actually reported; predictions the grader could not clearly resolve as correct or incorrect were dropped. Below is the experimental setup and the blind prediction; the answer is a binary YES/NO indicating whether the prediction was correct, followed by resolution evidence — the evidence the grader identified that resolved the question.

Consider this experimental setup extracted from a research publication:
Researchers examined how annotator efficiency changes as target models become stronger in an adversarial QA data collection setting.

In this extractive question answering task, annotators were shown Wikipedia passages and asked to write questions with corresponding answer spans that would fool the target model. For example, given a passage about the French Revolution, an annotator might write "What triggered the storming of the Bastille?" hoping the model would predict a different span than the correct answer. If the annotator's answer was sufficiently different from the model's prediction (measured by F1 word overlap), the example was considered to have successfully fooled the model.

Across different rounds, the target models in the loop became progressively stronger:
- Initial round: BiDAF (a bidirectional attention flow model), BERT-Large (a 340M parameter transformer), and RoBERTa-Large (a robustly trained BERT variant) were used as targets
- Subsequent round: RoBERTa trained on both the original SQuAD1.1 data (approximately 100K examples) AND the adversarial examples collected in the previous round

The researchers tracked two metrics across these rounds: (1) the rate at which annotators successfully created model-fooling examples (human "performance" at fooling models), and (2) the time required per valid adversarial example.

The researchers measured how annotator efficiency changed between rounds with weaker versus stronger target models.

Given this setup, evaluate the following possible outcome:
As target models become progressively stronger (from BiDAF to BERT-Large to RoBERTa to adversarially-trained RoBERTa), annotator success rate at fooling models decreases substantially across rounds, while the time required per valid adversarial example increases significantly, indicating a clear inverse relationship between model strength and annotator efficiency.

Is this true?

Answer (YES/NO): YES